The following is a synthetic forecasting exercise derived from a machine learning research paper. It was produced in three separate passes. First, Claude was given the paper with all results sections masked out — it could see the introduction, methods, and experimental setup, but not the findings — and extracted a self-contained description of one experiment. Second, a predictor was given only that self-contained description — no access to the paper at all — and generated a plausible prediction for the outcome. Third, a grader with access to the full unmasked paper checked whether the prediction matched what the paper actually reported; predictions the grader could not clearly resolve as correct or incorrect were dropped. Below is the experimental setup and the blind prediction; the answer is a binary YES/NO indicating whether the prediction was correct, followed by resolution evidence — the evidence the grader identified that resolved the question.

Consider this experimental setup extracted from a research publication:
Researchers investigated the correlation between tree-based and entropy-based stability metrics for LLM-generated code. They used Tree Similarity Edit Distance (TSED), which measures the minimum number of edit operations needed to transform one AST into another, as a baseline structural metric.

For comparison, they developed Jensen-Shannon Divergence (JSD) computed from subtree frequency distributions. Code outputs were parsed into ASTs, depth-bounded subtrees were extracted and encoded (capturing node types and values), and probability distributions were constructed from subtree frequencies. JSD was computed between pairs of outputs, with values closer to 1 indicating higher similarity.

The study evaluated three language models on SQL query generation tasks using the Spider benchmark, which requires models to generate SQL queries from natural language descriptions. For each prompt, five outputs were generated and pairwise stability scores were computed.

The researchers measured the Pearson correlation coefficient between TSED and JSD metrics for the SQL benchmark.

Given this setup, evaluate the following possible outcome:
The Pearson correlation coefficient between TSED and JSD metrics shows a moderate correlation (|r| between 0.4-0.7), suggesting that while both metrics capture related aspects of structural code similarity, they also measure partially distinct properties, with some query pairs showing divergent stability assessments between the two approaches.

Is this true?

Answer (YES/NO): NO